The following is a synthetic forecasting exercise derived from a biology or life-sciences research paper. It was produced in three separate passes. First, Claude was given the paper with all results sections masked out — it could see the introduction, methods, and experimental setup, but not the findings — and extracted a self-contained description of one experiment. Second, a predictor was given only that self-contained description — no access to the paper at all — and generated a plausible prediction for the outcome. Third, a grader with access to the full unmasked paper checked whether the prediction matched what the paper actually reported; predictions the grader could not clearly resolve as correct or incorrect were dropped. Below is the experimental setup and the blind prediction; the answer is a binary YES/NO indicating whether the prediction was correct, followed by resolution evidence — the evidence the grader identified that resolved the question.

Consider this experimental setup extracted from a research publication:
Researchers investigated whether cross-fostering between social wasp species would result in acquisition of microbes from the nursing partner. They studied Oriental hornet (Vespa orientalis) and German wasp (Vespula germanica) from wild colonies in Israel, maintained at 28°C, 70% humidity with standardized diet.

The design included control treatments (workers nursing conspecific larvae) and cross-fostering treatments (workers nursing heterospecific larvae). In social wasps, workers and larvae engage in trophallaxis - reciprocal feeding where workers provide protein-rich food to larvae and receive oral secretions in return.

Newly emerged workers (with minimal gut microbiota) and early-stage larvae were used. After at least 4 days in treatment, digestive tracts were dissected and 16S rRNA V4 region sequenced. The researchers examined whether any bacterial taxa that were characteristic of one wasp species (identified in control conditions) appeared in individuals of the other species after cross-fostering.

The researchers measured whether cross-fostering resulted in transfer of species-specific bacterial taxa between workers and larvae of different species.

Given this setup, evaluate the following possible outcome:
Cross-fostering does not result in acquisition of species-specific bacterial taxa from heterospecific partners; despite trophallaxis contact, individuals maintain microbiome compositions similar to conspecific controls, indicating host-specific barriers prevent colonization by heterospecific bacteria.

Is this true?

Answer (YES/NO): YES